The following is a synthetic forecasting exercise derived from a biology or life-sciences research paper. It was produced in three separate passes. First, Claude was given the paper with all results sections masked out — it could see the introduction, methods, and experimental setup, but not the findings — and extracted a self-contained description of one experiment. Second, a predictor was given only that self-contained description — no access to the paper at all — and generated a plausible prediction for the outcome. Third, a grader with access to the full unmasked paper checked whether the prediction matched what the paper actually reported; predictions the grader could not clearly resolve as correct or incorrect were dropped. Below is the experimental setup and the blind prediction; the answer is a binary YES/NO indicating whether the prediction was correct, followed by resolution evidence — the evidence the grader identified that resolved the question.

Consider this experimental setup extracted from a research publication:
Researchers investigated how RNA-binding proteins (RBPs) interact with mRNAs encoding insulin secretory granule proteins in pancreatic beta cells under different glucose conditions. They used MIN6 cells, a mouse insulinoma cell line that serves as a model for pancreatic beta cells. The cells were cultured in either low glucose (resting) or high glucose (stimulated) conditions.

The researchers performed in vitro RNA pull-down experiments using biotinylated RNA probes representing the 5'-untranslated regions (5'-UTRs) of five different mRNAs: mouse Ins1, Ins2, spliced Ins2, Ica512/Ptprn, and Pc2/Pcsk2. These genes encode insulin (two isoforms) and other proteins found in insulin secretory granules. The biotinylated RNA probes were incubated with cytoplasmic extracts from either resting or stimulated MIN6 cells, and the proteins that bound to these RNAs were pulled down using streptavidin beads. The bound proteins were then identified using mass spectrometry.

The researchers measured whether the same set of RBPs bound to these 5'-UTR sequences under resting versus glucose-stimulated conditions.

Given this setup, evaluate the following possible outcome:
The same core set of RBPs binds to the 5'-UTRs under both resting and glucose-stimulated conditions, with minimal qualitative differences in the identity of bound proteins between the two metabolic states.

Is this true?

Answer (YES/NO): NO